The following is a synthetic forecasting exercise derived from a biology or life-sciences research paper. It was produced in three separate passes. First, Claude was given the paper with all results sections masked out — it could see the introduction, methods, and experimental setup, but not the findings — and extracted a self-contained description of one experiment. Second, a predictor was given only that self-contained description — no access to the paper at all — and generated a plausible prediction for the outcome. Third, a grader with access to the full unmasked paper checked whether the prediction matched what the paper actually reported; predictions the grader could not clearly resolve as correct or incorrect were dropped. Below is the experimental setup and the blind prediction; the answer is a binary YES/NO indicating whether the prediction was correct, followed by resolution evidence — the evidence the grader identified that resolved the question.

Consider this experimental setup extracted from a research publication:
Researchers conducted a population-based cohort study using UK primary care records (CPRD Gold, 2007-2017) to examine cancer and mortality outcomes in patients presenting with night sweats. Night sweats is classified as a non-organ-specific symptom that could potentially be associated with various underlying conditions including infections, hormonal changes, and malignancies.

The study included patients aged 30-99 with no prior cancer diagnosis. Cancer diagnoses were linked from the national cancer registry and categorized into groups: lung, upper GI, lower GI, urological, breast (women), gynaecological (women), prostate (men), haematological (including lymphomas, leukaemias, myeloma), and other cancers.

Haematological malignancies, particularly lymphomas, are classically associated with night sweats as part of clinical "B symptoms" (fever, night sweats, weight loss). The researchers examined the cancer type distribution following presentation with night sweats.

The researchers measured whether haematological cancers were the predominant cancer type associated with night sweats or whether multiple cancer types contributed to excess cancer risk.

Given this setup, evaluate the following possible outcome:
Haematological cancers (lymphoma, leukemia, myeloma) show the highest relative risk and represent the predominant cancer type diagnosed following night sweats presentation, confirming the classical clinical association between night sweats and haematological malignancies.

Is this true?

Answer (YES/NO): NO